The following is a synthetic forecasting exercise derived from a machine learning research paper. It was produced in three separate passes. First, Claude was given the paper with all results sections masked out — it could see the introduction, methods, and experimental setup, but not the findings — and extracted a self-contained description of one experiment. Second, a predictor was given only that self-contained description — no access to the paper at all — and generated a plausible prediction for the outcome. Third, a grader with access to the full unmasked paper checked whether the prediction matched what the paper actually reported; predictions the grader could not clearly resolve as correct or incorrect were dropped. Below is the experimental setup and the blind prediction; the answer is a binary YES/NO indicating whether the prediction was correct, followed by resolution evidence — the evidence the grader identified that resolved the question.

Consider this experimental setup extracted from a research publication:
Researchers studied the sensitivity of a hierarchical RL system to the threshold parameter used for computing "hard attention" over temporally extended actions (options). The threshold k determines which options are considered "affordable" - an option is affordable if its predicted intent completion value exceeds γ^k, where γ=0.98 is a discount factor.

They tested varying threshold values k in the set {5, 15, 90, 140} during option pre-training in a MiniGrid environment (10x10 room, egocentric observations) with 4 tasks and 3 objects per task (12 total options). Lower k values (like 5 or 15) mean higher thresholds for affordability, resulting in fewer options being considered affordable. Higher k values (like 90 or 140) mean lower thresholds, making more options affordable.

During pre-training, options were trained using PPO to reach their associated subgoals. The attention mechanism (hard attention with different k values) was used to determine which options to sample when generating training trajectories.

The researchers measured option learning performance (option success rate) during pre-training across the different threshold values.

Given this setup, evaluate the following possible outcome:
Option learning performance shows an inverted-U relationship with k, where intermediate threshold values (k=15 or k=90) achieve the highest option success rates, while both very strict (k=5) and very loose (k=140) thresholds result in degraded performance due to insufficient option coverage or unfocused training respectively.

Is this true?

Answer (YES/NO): NO